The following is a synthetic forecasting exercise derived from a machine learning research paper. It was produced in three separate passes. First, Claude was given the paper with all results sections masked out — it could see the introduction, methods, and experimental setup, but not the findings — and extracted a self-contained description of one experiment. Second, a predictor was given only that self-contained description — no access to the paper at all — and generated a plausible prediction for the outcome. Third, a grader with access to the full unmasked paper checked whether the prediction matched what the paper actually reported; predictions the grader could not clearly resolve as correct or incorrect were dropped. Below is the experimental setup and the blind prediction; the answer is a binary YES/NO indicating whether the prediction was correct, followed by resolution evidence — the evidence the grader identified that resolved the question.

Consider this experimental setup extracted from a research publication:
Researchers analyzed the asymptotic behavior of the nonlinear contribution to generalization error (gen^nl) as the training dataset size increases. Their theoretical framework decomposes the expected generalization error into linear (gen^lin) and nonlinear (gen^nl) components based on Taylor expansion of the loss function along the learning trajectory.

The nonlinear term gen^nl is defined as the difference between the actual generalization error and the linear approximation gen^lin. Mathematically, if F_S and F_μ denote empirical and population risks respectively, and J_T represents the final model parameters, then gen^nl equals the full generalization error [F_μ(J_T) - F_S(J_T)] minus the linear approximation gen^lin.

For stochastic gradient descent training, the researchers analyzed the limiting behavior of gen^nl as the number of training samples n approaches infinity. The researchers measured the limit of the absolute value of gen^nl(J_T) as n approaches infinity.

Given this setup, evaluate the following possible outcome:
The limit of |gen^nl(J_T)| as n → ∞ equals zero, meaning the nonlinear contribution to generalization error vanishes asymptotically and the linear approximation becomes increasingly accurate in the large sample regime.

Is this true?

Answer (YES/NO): YES